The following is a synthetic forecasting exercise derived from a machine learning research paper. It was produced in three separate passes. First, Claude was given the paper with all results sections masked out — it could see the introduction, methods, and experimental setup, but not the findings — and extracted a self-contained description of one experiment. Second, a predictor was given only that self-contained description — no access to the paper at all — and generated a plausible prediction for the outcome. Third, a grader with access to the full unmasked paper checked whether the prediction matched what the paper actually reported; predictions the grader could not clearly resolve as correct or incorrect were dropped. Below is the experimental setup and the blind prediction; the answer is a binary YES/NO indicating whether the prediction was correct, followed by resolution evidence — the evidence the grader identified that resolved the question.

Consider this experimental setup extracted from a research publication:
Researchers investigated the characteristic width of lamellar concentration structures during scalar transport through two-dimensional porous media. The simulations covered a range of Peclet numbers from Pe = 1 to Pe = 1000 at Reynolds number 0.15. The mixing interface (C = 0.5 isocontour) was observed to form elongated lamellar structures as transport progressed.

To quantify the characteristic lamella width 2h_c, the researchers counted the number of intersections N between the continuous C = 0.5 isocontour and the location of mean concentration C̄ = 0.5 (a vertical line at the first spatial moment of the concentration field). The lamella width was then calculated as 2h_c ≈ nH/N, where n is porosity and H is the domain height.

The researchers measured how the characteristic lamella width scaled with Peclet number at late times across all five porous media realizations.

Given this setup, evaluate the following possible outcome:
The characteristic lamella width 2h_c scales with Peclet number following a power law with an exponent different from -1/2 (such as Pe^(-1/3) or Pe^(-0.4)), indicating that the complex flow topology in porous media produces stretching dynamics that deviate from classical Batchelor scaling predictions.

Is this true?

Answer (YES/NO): YES